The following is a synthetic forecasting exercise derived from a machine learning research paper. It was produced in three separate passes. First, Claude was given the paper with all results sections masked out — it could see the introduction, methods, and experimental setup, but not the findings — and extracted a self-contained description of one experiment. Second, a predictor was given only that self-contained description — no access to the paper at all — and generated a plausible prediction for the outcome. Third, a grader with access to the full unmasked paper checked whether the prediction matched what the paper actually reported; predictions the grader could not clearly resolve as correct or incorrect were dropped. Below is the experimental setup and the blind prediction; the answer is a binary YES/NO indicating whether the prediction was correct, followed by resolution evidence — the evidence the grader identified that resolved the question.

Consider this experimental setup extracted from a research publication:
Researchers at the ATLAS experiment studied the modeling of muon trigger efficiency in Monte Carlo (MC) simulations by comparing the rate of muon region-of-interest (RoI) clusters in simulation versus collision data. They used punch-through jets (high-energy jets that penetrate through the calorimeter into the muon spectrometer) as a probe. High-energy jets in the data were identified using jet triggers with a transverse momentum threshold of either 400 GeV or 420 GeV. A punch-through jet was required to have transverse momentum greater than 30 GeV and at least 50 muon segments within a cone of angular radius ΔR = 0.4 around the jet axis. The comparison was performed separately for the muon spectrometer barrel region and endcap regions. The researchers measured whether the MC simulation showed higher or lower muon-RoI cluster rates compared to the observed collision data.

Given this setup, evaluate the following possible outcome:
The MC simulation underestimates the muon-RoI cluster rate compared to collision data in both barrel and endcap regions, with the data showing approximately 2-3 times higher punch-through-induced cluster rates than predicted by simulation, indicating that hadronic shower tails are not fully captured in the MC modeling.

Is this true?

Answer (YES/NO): NO